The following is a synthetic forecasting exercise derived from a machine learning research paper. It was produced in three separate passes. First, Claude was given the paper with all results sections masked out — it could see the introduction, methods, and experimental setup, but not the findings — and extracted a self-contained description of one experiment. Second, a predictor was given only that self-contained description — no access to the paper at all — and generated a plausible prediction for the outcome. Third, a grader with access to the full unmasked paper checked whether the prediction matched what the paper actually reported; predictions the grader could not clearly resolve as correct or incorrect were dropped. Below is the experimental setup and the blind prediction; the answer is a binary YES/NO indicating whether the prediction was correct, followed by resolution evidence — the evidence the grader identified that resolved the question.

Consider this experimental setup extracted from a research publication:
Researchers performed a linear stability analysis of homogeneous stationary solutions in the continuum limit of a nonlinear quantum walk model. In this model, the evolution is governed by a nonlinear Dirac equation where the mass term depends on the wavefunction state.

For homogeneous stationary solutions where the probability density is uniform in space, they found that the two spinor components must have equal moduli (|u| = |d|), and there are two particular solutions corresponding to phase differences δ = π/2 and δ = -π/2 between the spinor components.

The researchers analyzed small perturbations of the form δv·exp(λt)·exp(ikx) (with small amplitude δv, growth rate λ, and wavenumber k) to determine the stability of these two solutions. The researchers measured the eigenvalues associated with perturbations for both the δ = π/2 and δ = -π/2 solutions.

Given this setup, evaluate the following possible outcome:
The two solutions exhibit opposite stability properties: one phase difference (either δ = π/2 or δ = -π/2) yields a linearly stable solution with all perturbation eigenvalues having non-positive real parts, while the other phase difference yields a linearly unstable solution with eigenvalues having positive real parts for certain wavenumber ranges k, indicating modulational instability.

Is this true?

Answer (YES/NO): YES